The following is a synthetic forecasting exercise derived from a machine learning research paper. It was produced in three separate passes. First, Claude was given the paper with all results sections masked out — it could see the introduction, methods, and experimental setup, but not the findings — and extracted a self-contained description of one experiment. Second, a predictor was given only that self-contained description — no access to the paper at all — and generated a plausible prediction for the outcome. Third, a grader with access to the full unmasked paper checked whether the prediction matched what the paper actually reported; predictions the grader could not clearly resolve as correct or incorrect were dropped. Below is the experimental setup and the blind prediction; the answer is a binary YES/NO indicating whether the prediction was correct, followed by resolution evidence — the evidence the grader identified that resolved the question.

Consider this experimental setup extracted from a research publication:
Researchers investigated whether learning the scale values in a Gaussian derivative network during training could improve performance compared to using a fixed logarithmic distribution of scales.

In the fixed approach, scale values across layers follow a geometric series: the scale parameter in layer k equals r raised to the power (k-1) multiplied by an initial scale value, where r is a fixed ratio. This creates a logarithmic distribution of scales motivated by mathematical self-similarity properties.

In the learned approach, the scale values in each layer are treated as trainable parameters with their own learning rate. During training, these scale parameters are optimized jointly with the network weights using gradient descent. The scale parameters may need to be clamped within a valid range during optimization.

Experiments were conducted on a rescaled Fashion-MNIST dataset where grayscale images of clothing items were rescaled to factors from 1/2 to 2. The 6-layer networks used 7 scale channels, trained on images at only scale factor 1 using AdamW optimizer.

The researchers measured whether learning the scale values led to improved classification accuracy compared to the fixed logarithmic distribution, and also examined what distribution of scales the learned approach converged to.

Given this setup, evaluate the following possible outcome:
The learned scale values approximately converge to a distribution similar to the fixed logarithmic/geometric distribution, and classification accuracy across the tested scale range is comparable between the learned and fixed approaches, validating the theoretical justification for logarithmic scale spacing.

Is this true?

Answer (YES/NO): YES